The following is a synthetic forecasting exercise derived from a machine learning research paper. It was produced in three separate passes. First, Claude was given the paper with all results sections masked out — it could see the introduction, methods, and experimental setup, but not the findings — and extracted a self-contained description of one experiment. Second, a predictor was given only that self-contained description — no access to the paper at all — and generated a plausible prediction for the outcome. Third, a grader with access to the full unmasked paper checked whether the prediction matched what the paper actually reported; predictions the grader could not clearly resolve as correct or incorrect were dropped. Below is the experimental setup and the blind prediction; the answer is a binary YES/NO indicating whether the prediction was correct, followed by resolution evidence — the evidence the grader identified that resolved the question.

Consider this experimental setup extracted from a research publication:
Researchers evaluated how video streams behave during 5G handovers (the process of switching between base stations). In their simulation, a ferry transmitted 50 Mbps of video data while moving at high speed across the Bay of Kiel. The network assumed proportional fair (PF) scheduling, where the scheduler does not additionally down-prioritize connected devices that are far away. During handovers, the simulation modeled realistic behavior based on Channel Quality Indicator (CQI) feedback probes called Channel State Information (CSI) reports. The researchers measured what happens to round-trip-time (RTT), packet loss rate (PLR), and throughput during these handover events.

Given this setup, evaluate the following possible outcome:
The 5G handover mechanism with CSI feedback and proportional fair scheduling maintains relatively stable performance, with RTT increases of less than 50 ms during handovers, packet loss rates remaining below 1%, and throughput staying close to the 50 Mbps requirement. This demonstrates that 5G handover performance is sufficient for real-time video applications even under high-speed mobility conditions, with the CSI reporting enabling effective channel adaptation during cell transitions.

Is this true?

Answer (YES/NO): NO